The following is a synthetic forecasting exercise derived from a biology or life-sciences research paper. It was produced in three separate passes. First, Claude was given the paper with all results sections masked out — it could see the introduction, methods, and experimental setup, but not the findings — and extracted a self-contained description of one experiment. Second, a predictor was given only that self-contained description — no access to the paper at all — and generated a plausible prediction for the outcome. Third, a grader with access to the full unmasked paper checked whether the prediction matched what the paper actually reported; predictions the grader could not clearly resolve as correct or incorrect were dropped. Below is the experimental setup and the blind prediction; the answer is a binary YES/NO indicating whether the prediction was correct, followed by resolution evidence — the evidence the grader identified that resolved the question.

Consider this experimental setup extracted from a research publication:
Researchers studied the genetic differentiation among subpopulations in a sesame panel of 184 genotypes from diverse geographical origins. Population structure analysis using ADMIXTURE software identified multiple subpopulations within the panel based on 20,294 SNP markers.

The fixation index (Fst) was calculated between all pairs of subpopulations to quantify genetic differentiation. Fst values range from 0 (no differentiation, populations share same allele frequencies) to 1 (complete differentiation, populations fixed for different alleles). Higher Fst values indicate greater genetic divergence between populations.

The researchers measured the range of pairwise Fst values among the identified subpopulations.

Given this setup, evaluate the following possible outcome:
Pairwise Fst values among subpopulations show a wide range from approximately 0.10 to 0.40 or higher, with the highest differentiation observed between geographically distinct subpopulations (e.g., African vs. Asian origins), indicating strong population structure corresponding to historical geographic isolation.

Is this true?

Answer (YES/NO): NO